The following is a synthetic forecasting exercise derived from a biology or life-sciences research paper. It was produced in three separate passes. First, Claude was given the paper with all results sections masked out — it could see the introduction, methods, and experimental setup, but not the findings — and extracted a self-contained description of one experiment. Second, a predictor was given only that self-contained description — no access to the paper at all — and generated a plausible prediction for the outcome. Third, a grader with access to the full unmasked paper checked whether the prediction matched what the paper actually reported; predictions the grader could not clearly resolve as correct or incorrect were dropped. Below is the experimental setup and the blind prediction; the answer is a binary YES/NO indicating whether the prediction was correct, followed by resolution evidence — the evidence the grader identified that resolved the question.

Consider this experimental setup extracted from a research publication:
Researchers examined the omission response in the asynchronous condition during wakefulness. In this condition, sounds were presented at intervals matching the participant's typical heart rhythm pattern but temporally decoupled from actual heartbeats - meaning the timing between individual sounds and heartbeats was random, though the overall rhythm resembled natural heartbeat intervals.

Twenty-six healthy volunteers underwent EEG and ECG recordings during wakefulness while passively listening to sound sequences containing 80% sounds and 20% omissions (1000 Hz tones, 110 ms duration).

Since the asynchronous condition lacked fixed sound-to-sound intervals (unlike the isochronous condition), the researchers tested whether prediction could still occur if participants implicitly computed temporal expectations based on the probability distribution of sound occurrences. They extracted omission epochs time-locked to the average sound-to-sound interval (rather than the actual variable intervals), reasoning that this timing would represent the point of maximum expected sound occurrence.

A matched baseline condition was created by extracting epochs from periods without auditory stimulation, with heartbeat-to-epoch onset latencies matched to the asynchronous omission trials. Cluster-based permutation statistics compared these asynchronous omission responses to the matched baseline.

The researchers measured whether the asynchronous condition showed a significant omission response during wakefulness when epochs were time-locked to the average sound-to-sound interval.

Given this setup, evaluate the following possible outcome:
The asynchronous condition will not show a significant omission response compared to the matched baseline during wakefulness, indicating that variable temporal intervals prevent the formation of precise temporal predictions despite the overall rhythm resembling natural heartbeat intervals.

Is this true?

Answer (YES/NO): NO